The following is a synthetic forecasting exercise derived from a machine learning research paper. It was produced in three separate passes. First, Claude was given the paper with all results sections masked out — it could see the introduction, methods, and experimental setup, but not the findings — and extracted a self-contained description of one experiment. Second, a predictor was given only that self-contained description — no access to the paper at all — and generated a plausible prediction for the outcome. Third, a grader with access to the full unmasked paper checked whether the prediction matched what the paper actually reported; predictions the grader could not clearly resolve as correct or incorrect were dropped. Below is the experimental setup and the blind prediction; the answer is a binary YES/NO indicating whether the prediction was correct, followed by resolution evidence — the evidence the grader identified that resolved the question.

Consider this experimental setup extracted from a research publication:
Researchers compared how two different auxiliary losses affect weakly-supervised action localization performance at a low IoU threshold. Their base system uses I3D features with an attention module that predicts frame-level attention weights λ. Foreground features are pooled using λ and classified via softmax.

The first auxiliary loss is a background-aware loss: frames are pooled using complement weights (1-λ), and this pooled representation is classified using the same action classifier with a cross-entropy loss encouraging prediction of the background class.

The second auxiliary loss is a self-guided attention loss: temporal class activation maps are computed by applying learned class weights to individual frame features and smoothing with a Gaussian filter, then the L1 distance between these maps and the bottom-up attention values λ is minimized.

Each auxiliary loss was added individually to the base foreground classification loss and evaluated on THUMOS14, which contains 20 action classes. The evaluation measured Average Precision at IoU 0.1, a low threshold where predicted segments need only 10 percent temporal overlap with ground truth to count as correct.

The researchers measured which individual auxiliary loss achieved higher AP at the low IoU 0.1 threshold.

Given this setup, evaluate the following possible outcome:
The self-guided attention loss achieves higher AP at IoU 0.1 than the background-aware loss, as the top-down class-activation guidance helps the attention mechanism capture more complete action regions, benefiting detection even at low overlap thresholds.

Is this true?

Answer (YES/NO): YES